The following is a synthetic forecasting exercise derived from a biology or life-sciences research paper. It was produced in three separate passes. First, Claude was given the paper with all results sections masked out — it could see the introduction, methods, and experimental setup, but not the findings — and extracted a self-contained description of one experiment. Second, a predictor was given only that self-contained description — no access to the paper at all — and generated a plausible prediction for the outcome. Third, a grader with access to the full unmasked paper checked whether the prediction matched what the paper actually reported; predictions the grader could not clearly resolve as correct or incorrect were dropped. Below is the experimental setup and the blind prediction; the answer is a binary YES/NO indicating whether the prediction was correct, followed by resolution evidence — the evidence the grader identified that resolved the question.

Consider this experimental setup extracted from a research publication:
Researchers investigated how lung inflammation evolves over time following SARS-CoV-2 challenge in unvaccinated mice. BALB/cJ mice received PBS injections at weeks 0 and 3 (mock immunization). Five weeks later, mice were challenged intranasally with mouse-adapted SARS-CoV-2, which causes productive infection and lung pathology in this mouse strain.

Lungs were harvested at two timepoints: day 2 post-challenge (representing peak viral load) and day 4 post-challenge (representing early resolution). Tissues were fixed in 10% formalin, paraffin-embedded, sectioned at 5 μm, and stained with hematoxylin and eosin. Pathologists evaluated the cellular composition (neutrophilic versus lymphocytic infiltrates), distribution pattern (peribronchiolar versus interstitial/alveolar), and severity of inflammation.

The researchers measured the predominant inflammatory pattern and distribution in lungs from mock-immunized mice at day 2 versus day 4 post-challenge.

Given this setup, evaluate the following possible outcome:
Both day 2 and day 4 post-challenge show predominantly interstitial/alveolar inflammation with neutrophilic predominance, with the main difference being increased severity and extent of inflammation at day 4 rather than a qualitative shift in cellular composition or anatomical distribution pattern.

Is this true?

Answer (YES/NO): NO